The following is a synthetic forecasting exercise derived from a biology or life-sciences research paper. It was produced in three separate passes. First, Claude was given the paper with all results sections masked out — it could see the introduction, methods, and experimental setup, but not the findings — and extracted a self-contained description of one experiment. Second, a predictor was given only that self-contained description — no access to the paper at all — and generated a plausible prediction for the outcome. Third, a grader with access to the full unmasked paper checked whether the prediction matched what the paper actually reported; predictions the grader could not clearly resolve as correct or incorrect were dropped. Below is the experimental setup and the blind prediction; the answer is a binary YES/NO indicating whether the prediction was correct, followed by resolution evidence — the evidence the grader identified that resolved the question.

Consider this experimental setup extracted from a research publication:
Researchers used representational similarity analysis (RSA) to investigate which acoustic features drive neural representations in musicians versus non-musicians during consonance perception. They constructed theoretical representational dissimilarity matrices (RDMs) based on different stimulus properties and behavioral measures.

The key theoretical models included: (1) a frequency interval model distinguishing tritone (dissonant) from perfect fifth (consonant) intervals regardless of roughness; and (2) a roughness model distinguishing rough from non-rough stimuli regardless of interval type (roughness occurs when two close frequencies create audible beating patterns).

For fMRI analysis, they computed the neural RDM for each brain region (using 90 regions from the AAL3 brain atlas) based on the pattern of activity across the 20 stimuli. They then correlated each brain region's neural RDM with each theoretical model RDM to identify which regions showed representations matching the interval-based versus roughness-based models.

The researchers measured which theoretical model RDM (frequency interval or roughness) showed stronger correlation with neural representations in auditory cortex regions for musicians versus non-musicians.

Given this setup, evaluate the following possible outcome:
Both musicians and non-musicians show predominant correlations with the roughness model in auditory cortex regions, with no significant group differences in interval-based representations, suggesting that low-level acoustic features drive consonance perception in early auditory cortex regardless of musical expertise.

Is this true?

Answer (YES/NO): NO